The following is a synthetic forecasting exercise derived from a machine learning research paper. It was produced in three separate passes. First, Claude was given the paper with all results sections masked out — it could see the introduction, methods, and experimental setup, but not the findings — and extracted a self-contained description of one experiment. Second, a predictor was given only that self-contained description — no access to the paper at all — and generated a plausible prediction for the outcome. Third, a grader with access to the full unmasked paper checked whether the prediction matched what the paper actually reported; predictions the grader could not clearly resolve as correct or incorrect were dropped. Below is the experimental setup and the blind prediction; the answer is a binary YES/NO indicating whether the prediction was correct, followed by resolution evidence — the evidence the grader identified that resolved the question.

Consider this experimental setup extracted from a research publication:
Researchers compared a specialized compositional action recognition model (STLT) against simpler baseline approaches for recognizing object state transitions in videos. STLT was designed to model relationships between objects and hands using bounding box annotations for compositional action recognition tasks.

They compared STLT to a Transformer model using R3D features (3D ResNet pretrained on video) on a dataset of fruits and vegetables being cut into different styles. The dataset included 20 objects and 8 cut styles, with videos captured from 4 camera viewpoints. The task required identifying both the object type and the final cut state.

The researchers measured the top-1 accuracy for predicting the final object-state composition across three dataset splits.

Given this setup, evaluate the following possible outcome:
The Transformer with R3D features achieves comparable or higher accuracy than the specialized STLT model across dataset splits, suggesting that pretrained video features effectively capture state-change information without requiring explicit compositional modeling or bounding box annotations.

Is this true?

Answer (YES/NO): YES